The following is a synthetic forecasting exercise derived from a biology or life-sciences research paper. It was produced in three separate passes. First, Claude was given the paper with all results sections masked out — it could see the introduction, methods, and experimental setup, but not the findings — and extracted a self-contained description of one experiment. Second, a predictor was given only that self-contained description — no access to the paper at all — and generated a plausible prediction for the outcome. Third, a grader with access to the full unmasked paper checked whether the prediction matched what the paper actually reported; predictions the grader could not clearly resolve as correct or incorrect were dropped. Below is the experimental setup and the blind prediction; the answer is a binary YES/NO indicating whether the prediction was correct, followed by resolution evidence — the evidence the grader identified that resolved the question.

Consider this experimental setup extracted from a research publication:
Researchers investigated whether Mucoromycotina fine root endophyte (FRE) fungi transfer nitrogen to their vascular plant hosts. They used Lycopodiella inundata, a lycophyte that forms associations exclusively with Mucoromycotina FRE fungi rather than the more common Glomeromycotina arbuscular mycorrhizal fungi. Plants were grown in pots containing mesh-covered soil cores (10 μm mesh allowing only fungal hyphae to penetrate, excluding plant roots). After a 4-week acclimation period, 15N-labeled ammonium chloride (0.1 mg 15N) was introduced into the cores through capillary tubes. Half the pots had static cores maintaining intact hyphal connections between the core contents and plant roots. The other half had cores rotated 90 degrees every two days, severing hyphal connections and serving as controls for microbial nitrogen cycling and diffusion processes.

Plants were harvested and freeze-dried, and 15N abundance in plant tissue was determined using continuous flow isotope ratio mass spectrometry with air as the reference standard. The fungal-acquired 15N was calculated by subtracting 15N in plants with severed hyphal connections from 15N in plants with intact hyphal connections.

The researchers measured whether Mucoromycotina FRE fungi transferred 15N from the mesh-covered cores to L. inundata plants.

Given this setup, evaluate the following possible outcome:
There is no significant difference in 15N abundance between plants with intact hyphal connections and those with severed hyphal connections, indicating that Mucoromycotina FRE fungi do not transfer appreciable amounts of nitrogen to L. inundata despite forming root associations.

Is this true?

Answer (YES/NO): NO